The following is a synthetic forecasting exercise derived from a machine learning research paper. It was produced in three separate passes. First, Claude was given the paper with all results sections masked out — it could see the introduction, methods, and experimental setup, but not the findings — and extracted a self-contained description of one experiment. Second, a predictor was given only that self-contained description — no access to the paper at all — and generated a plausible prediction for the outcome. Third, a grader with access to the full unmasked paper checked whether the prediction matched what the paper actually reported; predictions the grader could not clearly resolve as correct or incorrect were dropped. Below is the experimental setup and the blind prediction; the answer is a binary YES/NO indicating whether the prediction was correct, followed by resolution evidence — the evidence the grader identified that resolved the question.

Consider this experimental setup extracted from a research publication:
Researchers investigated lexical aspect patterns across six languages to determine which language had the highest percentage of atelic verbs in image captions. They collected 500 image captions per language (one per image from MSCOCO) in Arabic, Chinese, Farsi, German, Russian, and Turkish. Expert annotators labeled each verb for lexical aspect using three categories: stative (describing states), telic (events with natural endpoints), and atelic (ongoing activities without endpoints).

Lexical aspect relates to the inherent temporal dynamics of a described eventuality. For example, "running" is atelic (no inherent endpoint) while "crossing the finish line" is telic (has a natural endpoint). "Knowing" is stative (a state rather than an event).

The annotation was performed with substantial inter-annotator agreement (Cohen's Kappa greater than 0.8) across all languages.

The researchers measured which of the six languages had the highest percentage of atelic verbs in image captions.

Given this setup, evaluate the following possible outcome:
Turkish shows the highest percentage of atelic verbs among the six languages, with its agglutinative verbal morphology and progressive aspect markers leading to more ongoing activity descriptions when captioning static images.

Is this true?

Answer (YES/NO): NO